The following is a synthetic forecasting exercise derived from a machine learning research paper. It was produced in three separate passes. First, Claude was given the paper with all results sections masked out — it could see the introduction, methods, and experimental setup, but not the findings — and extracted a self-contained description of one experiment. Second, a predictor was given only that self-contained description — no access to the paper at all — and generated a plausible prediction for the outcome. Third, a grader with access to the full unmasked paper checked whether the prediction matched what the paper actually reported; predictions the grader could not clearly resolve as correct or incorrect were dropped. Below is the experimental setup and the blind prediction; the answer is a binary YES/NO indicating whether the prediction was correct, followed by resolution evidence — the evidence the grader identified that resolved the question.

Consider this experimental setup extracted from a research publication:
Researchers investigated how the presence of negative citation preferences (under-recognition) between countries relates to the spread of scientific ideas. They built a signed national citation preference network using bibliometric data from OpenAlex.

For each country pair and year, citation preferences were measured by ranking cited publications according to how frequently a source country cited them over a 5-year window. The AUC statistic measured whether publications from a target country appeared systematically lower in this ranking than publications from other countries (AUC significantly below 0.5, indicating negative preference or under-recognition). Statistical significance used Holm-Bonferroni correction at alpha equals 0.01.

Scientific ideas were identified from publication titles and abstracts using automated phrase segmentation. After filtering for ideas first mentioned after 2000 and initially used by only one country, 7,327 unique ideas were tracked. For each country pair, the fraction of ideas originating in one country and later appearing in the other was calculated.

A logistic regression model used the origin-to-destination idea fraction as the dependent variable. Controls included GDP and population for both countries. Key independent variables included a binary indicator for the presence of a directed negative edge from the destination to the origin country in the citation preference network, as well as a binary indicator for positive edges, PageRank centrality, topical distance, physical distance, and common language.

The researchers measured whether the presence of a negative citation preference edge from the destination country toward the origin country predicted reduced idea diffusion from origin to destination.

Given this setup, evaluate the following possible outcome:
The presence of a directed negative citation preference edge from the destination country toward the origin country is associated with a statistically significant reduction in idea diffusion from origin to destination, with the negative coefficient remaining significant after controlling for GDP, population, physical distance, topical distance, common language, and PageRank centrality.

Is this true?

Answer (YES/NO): YES